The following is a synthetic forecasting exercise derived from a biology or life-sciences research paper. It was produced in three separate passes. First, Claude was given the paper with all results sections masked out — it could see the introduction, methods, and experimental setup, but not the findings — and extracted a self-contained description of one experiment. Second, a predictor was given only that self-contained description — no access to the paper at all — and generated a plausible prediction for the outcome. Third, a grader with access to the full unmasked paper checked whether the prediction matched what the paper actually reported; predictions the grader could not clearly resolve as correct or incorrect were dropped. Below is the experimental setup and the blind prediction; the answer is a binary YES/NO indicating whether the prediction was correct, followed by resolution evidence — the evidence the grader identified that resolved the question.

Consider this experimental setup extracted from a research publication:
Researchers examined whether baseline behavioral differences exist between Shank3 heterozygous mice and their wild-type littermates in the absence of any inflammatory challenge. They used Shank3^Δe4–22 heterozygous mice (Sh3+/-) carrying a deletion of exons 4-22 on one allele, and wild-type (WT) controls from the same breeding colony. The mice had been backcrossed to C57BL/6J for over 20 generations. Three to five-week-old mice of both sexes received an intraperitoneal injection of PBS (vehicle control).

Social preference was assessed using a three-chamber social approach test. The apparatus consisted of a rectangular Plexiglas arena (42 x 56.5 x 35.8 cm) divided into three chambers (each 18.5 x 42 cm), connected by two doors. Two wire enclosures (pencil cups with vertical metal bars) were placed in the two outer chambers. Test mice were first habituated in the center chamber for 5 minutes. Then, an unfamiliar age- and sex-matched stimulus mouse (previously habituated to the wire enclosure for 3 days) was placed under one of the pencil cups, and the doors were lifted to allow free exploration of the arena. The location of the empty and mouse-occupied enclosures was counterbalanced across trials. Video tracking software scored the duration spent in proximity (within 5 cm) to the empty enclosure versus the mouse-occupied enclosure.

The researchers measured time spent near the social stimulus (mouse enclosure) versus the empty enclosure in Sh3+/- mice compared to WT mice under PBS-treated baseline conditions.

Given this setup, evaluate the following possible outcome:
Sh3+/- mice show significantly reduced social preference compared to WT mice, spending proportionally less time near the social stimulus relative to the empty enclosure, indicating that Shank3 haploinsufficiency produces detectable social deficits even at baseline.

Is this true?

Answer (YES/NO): NO